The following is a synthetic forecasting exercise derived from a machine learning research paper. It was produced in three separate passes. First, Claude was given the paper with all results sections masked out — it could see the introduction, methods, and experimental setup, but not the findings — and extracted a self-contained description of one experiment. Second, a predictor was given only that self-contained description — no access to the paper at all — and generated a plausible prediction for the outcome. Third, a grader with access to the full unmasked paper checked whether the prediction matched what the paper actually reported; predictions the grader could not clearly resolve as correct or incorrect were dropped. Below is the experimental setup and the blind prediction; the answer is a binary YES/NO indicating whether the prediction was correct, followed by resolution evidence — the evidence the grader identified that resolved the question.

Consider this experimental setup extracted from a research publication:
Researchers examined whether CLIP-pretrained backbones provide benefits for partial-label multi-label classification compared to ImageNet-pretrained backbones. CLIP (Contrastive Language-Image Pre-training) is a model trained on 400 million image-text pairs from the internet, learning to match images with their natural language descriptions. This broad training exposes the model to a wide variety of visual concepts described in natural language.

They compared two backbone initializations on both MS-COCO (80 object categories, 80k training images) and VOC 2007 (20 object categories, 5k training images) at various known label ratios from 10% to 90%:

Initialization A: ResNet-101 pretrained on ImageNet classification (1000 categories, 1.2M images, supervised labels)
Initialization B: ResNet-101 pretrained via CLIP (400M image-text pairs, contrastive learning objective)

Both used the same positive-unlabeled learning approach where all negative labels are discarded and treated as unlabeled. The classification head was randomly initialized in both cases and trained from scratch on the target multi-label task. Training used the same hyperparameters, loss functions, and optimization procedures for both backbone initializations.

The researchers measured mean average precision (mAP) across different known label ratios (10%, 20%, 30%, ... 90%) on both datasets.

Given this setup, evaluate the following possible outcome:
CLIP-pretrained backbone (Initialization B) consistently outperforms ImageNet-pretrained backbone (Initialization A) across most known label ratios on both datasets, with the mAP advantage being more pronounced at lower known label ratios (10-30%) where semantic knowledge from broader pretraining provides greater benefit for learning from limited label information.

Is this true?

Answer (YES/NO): YES